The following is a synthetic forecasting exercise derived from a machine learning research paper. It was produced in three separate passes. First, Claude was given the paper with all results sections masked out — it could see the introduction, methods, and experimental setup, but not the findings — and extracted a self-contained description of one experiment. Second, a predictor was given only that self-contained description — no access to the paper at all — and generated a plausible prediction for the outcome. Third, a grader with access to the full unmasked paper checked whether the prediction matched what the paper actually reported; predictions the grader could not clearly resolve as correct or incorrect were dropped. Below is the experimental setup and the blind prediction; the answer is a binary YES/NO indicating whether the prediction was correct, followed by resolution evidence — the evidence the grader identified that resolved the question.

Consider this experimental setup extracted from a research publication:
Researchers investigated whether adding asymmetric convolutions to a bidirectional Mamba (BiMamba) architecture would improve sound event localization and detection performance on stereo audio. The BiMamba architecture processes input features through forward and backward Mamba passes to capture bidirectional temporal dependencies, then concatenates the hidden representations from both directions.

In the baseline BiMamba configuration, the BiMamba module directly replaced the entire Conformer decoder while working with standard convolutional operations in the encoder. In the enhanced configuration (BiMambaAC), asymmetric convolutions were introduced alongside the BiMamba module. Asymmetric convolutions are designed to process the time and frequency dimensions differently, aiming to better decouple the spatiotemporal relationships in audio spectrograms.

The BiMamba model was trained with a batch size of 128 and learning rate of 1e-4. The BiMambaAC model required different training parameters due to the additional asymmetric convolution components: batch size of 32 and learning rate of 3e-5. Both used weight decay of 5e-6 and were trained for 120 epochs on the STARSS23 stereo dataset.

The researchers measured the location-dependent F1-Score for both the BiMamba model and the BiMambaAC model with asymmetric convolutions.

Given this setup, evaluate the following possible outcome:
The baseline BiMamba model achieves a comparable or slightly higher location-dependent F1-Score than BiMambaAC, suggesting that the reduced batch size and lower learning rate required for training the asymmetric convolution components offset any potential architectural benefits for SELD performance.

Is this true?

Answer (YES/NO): NO